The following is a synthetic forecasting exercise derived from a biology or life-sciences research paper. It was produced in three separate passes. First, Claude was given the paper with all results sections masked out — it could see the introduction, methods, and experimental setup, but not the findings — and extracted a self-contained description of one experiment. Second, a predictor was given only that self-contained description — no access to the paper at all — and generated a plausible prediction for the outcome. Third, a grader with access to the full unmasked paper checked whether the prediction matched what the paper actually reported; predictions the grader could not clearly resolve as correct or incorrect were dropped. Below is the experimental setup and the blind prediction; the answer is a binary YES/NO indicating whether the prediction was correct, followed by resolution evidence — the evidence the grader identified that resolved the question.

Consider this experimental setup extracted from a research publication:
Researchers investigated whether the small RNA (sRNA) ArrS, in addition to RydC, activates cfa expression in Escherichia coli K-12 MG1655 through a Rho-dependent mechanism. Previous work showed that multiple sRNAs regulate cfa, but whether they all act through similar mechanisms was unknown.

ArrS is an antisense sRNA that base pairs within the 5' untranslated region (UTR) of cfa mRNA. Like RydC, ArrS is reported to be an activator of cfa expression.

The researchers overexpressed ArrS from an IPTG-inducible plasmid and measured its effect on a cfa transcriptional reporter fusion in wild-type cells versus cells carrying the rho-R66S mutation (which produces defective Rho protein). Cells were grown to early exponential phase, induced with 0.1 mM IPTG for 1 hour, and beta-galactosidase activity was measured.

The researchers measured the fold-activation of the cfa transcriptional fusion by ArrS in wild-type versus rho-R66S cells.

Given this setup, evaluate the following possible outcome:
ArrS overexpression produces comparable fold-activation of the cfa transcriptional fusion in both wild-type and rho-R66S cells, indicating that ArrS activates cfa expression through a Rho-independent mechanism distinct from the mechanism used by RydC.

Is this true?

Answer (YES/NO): NO